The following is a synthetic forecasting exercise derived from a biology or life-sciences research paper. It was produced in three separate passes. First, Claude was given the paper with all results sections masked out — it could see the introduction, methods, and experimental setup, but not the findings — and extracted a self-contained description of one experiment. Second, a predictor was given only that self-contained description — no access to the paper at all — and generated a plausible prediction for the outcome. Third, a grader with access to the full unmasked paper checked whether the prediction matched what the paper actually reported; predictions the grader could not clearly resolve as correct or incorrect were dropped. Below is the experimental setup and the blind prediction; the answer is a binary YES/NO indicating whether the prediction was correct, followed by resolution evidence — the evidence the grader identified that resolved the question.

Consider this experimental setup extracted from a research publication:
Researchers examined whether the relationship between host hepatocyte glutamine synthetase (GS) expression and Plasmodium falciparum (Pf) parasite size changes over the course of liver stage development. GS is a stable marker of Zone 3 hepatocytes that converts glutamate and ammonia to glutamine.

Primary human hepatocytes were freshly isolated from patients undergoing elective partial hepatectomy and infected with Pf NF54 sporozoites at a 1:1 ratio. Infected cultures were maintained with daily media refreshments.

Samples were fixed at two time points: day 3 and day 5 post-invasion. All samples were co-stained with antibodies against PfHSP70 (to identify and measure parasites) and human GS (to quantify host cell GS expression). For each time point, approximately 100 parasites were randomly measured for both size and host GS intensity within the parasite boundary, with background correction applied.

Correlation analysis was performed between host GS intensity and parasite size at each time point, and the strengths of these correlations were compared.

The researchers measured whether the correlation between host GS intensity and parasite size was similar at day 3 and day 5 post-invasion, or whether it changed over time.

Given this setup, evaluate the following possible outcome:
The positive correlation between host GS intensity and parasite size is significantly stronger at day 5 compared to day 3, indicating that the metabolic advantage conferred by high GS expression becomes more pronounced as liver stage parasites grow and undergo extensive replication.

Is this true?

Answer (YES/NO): NO